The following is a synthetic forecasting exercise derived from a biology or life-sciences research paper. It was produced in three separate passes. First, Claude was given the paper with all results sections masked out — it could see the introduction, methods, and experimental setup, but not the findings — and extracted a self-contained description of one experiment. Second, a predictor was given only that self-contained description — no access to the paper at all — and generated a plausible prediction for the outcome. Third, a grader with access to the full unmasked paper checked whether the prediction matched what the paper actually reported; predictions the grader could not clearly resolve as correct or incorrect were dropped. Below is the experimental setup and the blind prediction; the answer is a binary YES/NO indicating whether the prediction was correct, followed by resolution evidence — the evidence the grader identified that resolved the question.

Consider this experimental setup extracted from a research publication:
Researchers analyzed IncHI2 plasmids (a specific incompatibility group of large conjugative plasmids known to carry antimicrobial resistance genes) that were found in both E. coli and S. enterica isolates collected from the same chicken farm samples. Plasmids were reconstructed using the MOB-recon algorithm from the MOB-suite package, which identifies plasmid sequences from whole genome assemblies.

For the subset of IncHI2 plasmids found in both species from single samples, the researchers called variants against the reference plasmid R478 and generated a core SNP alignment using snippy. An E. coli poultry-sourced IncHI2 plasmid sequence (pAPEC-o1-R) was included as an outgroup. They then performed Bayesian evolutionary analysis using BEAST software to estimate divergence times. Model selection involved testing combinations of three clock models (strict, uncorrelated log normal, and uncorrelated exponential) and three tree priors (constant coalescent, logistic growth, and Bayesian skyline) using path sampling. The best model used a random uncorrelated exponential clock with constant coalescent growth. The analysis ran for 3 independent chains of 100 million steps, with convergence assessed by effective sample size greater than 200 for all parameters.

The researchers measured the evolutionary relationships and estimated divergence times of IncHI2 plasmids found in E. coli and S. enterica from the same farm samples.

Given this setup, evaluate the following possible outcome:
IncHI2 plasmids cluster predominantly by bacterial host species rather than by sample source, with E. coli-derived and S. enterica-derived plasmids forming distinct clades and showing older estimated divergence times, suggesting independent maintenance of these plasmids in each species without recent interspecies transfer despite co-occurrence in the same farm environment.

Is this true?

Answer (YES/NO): NO